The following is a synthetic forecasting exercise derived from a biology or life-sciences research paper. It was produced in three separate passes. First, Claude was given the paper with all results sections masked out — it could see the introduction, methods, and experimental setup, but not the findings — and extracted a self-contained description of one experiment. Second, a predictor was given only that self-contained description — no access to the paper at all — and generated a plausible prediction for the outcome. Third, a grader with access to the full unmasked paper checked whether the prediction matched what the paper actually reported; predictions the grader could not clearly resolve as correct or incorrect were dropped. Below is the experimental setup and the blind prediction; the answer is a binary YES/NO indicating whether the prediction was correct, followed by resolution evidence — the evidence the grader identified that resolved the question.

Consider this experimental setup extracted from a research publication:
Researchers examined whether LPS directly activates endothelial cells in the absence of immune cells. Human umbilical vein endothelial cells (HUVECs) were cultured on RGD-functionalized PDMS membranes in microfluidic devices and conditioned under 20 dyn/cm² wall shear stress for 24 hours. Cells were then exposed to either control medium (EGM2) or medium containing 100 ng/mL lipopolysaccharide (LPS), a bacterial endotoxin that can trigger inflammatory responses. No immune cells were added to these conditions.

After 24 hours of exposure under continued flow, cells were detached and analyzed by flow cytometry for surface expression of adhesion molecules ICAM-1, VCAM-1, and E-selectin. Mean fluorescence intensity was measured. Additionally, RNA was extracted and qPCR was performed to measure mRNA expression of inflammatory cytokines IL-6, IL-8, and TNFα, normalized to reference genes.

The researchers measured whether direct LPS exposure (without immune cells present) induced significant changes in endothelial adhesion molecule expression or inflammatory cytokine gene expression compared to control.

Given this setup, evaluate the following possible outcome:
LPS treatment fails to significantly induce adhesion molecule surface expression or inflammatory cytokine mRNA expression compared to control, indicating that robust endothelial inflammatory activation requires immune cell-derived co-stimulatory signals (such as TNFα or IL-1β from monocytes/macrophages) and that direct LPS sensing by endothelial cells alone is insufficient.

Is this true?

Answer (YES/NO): YES